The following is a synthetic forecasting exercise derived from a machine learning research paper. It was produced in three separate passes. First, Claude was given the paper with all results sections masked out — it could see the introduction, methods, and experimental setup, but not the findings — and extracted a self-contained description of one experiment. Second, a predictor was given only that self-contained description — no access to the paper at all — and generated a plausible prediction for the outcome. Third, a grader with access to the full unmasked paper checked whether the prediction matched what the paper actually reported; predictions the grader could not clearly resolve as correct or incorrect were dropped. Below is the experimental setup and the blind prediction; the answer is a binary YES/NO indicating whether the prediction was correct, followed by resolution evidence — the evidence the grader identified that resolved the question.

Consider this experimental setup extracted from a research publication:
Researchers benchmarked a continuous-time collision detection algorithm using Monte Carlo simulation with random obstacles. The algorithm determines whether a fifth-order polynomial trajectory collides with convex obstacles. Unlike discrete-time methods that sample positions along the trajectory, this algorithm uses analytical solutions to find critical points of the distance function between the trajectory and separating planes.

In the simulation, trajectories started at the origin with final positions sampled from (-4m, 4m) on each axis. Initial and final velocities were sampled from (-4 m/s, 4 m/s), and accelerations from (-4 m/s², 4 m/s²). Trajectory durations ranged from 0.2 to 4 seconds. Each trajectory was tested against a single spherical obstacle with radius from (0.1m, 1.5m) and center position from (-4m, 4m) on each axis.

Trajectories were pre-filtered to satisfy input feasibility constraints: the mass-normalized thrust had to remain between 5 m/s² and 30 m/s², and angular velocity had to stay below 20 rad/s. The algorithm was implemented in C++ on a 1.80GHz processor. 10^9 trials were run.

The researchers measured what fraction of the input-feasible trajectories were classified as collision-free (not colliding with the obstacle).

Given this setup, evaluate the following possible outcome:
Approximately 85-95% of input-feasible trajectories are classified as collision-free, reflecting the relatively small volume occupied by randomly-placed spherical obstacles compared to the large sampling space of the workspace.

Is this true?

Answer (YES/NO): NO